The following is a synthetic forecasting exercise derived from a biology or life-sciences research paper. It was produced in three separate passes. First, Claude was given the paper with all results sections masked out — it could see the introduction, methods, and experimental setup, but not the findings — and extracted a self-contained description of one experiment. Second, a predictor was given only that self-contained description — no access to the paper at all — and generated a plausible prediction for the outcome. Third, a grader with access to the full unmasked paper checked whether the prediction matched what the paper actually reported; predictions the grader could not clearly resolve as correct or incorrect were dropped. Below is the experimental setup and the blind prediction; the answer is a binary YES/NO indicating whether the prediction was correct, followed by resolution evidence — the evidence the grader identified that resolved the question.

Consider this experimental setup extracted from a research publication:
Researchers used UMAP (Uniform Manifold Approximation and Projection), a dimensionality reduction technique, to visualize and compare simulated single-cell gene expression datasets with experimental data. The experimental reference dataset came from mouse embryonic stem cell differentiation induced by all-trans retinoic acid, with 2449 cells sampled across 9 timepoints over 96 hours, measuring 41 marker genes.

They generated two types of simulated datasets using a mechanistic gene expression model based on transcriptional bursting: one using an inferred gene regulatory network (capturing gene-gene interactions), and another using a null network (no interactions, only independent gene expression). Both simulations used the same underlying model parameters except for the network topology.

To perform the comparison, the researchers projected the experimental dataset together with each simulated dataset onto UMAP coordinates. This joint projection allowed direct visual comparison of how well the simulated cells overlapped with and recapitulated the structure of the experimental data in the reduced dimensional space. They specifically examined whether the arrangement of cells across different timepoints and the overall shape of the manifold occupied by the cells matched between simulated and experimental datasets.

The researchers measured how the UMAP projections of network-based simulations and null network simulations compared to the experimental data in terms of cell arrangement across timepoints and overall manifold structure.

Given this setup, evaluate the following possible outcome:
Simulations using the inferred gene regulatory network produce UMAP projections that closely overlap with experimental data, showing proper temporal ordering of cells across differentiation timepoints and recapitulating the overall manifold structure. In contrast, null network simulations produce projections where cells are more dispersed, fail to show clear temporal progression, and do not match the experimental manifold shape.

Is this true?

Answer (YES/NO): YES